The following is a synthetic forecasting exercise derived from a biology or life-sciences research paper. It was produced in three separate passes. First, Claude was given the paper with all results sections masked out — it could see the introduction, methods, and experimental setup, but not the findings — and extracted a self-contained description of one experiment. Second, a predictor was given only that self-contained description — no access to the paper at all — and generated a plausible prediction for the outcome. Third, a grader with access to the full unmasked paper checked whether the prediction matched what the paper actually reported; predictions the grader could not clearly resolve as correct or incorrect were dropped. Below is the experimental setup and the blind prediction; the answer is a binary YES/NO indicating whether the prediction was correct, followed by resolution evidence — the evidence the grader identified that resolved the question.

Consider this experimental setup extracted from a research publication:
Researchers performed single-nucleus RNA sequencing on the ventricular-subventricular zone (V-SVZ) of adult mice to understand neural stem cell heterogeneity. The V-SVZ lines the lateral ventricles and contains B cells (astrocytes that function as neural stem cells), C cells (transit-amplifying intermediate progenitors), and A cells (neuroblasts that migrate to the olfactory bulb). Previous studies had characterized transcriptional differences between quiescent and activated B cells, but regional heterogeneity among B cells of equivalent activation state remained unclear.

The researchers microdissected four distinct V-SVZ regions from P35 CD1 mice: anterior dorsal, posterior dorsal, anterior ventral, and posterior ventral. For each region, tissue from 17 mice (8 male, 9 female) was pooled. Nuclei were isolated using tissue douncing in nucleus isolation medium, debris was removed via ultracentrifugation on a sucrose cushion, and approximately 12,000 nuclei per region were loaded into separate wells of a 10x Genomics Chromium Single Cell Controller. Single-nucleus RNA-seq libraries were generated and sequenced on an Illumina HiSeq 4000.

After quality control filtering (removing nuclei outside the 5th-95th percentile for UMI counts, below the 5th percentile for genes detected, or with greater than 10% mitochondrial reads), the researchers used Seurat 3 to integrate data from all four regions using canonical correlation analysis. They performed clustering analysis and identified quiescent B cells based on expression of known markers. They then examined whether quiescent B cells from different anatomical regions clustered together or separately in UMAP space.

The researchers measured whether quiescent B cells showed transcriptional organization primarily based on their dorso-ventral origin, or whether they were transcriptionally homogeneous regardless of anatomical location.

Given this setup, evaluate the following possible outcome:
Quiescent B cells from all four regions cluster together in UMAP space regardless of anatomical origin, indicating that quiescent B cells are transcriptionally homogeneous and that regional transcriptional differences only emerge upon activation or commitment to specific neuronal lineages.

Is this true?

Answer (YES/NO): NO